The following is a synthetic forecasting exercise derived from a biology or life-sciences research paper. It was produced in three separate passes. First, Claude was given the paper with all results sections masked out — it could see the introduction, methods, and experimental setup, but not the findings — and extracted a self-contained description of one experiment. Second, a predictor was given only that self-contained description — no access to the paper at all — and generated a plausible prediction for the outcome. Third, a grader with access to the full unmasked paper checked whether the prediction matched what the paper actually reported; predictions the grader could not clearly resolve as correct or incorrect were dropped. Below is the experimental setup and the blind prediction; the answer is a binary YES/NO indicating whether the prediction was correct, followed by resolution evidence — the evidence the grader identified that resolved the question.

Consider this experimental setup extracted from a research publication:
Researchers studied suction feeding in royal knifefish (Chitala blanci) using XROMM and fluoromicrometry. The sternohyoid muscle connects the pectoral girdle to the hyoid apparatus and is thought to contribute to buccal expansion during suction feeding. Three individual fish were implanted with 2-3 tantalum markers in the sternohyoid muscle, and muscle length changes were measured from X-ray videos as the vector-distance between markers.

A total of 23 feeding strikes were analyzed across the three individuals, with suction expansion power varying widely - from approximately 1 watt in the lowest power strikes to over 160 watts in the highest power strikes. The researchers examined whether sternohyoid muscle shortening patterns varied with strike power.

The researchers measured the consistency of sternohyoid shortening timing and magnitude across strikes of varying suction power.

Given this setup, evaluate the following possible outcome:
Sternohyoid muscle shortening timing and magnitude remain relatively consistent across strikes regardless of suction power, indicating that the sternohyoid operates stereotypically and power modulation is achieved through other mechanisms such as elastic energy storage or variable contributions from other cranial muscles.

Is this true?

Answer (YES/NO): NO